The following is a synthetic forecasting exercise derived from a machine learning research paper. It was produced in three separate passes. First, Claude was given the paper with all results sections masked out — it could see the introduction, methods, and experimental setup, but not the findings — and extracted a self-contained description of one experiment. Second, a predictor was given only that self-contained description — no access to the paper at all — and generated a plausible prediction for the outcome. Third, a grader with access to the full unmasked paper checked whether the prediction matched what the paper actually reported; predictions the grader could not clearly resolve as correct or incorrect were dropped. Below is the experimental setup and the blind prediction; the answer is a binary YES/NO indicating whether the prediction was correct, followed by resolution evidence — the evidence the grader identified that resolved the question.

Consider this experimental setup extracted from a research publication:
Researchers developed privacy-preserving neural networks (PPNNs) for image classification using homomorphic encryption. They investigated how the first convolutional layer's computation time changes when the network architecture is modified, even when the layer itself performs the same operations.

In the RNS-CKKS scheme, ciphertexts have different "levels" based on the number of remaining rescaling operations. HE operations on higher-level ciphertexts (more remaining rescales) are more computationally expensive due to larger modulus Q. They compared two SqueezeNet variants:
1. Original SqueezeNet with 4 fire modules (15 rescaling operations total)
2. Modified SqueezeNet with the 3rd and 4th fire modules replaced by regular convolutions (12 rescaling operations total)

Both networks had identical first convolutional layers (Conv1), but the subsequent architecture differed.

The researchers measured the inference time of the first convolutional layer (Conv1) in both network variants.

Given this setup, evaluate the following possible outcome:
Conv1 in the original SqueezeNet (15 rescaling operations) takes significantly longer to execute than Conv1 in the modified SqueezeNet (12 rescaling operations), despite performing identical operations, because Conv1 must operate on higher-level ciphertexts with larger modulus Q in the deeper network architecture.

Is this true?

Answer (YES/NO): YES